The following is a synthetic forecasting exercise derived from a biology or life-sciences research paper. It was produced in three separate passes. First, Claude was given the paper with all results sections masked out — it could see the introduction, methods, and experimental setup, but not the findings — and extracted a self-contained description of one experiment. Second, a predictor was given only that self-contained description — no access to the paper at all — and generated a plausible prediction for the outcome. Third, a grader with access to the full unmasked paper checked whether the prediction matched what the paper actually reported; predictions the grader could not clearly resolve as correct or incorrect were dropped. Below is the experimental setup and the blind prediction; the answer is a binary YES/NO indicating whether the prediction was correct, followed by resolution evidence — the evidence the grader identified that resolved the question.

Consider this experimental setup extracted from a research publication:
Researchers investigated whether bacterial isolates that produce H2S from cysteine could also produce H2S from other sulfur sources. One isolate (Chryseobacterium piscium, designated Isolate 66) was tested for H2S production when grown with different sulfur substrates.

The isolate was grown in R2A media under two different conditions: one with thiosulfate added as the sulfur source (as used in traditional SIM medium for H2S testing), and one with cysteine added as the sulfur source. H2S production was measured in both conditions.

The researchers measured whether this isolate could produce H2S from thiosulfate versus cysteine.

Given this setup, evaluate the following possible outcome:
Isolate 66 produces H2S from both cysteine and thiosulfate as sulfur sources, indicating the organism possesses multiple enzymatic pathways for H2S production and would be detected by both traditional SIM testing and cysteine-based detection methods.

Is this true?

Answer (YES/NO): NO